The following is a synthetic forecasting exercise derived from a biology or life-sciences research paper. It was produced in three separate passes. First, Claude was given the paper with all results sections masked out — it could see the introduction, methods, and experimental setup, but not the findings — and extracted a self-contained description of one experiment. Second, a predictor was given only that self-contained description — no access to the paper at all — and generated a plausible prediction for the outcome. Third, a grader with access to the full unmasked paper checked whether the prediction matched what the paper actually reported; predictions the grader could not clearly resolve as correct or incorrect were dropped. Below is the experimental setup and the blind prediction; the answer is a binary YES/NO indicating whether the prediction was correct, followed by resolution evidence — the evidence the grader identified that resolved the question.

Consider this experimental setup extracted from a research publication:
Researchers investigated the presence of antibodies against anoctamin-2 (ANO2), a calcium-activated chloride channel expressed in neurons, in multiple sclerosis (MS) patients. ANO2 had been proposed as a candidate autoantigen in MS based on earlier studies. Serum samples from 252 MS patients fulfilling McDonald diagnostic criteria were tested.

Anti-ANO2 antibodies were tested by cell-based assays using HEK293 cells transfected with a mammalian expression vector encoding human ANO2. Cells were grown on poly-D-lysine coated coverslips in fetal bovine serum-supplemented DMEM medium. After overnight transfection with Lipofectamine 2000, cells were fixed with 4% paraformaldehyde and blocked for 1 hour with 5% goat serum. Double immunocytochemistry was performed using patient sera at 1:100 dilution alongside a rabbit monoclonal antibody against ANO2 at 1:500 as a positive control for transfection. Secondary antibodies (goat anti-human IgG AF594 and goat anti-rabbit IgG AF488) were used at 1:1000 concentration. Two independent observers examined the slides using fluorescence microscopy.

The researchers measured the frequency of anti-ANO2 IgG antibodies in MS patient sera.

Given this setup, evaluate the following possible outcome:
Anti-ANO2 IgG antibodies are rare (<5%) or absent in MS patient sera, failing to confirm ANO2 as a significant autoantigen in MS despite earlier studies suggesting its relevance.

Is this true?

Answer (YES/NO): YES